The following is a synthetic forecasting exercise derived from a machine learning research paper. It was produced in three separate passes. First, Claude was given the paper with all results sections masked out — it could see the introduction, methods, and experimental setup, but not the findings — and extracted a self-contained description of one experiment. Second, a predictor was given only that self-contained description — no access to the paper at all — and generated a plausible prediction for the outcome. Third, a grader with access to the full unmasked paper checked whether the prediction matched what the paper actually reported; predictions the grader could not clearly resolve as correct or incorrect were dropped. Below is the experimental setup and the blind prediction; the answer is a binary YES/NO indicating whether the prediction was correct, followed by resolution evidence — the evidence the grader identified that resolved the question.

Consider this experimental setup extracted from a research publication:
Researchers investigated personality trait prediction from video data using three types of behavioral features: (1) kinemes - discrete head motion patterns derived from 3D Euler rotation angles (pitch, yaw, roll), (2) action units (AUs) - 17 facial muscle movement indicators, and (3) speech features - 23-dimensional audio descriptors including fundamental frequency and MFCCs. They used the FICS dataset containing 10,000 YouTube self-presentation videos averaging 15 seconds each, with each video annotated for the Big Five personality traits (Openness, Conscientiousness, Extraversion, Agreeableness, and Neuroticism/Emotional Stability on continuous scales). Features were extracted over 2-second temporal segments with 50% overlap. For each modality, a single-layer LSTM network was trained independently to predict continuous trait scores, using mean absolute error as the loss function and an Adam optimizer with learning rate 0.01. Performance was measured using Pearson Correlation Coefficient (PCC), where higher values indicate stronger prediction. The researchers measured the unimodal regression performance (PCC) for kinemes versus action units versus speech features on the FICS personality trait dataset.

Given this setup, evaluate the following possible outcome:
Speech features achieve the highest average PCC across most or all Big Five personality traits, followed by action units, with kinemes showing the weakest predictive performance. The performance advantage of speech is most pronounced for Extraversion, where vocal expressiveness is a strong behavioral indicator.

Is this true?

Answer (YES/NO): NO